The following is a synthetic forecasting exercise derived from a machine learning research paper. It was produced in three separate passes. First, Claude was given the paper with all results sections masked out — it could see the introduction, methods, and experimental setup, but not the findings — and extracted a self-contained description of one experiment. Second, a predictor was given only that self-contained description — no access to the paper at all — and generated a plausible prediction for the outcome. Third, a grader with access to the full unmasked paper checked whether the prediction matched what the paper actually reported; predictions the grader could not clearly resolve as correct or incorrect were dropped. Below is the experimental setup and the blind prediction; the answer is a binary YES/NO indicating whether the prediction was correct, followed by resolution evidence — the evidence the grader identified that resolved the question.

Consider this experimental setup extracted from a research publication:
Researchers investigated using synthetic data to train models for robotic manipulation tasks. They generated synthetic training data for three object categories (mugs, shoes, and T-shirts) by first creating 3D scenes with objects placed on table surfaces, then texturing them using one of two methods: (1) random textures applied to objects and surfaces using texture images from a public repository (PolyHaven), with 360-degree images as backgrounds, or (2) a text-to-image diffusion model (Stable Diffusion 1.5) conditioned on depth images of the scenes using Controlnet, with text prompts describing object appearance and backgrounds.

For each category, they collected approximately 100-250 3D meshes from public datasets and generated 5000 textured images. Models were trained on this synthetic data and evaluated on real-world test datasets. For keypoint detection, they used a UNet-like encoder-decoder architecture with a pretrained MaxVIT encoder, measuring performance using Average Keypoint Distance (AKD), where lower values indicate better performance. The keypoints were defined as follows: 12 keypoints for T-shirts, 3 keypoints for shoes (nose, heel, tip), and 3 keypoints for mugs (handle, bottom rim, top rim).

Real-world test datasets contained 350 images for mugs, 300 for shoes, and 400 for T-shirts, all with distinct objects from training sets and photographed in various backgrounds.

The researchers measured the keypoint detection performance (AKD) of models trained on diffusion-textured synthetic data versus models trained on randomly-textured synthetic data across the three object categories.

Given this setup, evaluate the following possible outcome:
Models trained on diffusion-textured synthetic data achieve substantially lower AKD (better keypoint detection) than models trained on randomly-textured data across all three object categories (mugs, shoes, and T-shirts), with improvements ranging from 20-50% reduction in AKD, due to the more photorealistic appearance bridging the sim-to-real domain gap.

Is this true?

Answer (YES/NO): NO